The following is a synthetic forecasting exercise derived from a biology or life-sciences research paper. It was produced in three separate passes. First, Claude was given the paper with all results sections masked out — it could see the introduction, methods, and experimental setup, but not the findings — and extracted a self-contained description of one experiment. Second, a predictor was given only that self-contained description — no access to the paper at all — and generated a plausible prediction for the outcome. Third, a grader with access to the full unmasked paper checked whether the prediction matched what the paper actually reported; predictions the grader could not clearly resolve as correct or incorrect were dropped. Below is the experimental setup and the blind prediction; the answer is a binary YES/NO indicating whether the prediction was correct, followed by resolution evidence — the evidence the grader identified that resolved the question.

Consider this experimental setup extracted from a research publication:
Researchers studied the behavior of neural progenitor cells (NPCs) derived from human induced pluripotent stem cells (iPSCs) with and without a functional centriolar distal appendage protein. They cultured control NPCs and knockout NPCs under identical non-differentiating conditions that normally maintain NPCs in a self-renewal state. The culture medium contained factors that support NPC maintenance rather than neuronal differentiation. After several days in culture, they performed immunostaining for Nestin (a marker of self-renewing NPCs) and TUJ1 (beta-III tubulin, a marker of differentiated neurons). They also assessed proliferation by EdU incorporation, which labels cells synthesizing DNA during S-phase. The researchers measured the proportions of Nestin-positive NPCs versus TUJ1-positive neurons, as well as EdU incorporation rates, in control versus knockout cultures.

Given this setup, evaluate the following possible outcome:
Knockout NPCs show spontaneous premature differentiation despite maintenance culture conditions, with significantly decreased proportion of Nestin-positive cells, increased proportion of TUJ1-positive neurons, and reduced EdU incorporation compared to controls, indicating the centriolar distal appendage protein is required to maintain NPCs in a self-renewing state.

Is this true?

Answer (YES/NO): NO